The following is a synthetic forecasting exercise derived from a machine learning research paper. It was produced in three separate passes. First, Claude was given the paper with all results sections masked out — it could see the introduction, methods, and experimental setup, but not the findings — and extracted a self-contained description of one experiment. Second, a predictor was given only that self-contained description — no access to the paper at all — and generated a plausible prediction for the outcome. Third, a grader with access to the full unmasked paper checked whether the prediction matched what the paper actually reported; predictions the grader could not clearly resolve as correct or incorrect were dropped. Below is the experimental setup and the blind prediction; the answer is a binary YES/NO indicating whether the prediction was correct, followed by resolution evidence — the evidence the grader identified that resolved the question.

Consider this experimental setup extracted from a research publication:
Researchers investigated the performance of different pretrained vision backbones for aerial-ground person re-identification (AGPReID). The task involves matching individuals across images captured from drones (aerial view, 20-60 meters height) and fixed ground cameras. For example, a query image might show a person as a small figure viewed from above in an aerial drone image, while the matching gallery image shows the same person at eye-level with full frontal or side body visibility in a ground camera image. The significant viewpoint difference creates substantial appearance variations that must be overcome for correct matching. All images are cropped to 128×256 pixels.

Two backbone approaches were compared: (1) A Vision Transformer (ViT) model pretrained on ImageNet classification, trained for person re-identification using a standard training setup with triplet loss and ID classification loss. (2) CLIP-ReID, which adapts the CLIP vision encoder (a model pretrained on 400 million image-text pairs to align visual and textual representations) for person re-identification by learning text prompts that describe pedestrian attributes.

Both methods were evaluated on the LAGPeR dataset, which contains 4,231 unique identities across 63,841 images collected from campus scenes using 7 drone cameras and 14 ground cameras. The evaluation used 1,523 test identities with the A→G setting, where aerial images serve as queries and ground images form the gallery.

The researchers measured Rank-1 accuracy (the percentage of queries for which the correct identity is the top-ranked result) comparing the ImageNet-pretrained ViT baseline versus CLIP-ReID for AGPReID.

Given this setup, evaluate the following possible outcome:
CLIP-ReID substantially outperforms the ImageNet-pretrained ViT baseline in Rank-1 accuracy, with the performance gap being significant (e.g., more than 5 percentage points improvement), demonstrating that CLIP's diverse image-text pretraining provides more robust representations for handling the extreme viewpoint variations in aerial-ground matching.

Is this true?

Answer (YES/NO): NO